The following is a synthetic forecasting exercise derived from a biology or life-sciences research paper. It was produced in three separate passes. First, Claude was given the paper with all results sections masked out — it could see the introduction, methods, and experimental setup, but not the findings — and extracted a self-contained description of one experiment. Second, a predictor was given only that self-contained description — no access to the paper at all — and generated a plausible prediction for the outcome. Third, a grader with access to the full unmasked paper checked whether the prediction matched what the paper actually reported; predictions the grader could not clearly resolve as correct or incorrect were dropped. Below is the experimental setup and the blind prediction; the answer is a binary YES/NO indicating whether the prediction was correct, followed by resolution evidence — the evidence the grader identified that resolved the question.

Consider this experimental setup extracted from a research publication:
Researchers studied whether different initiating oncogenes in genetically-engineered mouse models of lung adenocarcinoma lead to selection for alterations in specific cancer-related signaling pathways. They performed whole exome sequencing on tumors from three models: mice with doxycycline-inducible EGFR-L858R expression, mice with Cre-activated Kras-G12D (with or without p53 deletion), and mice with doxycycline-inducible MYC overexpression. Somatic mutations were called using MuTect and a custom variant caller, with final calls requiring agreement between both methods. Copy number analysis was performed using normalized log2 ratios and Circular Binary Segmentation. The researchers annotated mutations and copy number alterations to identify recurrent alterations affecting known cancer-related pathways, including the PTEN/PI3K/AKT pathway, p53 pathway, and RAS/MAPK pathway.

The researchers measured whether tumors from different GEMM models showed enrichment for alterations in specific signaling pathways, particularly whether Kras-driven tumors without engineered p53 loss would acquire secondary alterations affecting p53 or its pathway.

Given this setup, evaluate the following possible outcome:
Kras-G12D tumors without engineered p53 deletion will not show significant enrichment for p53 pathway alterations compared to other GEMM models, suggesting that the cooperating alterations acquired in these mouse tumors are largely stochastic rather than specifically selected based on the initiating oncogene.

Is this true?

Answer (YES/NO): NO